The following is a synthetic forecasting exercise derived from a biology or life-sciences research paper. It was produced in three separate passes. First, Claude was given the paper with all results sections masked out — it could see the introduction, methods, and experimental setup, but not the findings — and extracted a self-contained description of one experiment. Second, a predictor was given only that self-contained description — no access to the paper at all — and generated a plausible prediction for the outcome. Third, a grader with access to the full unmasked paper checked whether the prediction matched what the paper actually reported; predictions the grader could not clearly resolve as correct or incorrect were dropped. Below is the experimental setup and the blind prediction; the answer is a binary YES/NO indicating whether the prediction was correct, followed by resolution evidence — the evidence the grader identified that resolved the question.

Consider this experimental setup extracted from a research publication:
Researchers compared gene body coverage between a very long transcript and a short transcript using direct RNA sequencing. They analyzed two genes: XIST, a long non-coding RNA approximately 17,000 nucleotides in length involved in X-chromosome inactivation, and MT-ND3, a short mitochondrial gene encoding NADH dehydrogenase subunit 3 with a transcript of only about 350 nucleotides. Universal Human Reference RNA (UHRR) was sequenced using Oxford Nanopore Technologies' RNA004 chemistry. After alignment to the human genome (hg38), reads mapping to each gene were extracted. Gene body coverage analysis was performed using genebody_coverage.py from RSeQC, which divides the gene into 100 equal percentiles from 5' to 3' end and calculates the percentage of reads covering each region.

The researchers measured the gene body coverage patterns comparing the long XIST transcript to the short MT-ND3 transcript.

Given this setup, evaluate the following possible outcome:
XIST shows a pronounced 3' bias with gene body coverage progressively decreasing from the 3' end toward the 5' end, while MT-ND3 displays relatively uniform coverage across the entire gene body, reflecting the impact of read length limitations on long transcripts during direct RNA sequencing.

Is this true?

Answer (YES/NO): YES